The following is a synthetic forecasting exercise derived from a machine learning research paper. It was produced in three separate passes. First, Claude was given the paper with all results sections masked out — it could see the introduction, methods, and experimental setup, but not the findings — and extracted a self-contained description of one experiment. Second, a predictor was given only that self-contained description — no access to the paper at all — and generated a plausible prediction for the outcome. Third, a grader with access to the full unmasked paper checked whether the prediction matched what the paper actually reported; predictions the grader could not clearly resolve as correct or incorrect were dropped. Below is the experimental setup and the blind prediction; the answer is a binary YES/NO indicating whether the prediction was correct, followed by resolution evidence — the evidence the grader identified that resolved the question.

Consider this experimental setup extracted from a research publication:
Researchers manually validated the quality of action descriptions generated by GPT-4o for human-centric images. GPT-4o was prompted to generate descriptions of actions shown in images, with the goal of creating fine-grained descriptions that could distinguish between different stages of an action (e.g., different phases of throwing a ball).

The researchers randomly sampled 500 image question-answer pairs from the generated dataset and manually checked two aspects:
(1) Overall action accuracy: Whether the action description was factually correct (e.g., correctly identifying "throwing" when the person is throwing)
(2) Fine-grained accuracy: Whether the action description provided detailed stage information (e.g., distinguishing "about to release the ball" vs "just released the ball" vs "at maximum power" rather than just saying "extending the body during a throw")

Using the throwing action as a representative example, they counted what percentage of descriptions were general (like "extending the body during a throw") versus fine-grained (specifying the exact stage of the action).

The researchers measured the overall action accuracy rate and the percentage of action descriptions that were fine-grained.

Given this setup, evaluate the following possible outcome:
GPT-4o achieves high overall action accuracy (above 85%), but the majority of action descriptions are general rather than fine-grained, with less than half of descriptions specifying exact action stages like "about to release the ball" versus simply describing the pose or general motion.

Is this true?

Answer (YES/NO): YES